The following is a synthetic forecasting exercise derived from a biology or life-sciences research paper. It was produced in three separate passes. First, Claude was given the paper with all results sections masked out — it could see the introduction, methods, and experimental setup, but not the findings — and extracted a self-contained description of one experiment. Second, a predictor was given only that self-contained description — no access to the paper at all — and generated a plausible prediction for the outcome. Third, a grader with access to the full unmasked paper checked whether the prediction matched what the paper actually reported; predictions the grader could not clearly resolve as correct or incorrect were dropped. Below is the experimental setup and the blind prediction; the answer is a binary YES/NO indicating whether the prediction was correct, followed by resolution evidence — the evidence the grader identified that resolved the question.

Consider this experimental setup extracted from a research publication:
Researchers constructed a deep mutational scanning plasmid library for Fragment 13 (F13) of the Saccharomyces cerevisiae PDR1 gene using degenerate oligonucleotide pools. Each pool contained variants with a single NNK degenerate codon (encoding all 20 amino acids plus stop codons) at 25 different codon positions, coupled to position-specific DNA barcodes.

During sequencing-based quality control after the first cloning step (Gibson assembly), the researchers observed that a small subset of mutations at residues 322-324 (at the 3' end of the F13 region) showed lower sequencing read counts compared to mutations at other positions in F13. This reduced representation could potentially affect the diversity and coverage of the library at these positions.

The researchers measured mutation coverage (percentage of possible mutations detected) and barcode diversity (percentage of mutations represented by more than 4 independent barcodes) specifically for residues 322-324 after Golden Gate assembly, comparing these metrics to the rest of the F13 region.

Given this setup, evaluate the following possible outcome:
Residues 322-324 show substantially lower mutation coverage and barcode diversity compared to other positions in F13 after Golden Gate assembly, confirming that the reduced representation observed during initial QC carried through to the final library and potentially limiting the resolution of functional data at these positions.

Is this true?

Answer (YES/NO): NO